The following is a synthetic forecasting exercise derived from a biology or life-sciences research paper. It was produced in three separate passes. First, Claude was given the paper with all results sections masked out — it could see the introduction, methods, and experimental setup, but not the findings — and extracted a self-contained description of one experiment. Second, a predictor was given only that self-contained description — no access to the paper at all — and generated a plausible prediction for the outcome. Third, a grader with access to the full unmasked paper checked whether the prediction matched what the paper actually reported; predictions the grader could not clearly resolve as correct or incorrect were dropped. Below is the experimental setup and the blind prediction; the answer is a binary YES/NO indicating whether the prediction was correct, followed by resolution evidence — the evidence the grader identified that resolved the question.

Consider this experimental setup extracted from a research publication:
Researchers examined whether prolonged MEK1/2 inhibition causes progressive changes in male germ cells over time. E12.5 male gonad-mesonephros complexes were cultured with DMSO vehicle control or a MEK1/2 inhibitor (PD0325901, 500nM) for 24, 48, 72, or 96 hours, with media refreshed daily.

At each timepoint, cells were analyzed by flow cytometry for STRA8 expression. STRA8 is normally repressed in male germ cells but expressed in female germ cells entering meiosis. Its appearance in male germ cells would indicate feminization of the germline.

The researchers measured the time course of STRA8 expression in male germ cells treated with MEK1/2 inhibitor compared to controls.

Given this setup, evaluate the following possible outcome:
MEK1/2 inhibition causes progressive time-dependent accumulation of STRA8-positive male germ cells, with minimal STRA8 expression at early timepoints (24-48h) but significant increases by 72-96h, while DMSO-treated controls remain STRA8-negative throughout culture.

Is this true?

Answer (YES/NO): YES